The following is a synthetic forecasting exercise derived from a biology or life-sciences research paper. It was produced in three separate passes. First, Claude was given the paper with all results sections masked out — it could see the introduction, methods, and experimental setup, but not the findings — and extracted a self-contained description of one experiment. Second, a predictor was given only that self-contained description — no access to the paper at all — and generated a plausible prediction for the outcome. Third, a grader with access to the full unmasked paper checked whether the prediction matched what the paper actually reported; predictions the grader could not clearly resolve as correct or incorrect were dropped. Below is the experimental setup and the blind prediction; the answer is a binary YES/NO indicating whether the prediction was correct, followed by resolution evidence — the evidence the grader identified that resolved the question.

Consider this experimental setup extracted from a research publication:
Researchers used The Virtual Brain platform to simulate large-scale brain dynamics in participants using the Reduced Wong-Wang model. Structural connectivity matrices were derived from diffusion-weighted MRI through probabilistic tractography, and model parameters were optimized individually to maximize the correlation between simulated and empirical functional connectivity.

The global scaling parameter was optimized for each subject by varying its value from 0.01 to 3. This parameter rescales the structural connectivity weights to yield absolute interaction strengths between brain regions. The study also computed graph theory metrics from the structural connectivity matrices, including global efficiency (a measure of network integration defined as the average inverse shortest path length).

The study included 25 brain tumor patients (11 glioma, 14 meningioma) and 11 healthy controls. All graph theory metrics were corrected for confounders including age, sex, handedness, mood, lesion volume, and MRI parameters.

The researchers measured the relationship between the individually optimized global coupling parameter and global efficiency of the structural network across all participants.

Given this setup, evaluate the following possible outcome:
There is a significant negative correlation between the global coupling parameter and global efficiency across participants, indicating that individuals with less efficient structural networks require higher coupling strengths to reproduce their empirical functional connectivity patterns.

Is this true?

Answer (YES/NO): YES